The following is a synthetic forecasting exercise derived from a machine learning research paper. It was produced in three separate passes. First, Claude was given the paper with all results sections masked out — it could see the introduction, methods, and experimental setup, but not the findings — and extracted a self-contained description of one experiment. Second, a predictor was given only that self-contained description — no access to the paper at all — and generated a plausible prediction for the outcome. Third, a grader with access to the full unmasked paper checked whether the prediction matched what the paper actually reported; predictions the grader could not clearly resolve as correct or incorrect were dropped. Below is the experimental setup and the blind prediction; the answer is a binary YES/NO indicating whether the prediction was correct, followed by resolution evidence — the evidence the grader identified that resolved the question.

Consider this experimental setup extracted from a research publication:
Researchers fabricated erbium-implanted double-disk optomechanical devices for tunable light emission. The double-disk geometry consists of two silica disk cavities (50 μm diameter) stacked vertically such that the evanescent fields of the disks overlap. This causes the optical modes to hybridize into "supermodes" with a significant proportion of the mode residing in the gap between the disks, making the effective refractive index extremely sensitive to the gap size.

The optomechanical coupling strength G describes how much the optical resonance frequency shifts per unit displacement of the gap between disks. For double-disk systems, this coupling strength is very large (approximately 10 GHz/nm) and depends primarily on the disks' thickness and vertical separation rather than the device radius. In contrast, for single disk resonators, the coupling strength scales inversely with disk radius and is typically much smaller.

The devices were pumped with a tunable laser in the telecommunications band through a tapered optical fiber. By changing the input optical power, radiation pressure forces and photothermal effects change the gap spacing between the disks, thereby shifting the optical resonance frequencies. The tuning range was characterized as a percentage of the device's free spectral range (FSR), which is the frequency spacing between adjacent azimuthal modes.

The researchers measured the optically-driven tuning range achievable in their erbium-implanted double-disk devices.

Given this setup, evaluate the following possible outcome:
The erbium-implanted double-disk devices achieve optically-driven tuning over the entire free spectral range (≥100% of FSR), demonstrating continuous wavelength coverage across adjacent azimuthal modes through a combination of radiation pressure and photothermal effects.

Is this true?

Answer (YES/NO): NO